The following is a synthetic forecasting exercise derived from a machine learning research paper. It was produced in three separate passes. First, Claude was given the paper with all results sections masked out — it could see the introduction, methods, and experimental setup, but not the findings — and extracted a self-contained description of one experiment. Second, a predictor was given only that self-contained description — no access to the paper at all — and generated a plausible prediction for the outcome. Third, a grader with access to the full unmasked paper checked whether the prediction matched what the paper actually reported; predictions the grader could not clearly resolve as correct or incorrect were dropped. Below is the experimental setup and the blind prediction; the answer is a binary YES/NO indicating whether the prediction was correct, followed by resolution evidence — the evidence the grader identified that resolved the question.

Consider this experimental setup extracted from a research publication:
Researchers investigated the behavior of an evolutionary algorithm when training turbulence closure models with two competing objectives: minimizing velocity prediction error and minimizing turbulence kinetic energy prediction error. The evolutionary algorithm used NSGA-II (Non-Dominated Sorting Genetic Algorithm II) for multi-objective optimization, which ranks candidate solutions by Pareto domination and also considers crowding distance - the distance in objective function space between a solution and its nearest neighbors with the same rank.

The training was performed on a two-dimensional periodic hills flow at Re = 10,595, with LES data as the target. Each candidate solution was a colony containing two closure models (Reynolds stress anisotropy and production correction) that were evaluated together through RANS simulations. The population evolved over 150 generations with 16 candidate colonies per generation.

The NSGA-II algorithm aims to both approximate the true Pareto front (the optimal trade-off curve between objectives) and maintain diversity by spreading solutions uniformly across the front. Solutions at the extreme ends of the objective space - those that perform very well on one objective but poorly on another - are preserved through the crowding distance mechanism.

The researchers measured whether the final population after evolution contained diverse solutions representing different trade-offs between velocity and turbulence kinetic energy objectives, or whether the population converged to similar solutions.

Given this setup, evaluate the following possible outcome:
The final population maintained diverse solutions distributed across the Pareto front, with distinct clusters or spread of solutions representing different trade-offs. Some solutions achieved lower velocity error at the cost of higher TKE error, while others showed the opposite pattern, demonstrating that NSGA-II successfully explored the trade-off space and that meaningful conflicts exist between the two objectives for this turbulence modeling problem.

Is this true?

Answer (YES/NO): YES